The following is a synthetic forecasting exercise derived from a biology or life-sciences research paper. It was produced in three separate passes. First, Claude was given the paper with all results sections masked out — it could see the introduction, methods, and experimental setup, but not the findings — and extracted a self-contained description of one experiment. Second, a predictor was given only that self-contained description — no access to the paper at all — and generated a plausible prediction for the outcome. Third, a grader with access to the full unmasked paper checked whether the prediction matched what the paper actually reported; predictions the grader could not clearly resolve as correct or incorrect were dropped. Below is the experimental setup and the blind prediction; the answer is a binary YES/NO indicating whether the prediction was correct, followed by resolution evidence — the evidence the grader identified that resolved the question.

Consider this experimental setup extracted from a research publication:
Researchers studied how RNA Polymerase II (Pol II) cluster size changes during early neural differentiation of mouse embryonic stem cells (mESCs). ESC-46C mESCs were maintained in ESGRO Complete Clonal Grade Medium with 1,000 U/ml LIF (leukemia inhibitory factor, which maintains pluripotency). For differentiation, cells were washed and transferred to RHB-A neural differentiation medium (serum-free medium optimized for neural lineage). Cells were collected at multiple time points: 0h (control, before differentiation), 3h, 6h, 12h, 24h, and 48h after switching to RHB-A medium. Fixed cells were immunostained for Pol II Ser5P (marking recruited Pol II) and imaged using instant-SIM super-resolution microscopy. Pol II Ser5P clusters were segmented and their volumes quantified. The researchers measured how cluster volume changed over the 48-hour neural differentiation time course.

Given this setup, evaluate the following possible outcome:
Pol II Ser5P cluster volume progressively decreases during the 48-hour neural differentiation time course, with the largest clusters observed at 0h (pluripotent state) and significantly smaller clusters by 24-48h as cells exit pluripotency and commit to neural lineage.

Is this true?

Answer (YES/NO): NO